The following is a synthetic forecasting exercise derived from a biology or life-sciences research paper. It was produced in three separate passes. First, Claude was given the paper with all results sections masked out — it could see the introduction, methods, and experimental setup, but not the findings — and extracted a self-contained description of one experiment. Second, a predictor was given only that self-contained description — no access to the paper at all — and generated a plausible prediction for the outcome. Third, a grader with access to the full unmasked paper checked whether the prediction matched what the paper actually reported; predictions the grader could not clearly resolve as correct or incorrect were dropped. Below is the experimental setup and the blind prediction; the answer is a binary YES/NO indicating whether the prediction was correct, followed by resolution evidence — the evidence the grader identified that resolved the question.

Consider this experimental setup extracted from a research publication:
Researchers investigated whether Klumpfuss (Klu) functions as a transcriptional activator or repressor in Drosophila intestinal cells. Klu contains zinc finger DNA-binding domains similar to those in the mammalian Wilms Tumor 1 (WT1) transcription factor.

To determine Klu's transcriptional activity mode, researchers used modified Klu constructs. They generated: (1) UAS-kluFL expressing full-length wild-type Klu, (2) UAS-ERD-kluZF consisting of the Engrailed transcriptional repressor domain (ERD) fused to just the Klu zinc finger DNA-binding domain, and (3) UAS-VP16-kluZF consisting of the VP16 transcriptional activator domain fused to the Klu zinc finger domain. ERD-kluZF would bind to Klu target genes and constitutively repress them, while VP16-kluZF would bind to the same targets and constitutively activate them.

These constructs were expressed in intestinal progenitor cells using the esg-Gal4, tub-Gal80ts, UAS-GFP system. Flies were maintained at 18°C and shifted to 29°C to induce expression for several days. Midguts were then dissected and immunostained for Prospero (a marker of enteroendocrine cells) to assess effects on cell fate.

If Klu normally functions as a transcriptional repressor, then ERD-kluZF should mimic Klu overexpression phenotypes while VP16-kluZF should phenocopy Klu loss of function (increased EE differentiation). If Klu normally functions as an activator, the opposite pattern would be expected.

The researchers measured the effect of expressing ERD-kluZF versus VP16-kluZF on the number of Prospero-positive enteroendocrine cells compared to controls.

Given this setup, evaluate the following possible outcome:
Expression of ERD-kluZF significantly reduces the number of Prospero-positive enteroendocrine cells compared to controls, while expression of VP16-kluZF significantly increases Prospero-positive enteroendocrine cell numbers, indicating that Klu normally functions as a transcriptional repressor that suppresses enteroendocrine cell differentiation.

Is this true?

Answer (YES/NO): NO